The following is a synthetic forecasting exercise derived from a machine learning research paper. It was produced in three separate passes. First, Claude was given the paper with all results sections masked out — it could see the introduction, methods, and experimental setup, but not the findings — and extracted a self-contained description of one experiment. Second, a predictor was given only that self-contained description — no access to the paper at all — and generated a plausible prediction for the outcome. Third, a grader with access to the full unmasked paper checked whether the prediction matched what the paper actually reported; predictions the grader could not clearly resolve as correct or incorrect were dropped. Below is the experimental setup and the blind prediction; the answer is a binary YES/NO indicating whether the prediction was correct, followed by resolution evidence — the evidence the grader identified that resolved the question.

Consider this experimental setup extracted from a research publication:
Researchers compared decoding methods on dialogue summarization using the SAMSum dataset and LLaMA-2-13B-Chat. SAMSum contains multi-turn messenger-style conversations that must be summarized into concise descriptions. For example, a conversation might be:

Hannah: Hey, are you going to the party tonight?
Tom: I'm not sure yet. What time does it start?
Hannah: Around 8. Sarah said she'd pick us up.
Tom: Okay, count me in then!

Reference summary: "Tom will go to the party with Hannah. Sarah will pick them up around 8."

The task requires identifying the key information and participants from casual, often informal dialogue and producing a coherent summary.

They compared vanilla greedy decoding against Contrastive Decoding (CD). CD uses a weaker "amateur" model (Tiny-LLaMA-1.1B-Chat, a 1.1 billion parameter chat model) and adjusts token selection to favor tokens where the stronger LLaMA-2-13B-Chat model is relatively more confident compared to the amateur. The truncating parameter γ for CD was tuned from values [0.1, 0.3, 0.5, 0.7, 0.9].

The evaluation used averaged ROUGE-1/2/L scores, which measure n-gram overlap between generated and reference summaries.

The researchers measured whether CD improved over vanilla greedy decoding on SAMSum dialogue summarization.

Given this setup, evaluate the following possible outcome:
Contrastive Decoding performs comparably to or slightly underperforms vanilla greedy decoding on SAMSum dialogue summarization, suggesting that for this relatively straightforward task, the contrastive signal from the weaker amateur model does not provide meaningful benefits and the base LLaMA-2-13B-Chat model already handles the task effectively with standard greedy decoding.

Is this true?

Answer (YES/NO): YES